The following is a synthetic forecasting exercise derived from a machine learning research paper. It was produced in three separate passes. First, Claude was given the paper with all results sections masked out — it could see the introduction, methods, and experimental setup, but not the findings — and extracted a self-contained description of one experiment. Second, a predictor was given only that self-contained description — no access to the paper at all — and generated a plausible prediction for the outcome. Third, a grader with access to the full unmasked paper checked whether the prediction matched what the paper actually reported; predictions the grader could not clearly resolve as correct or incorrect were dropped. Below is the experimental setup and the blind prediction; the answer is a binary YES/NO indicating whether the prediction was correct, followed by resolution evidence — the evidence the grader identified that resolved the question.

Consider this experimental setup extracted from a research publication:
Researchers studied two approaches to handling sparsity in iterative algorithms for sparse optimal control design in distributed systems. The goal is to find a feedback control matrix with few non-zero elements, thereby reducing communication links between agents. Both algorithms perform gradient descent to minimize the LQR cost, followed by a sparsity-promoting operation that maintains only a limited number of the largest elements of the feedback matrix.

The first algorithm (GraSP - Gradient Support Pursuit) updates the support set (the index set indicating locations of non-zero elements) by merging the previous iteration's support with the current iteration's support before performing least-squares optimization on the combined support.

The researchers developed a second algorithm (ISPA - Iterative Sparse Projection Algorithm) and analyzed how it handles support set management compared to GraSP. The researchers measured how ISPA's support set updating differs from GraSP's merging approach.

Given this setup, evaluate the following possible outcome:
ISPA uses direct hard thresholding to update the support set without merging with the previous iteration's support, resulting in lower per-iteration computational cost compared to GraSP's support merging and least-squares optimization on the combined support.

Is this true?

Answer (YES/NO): NO